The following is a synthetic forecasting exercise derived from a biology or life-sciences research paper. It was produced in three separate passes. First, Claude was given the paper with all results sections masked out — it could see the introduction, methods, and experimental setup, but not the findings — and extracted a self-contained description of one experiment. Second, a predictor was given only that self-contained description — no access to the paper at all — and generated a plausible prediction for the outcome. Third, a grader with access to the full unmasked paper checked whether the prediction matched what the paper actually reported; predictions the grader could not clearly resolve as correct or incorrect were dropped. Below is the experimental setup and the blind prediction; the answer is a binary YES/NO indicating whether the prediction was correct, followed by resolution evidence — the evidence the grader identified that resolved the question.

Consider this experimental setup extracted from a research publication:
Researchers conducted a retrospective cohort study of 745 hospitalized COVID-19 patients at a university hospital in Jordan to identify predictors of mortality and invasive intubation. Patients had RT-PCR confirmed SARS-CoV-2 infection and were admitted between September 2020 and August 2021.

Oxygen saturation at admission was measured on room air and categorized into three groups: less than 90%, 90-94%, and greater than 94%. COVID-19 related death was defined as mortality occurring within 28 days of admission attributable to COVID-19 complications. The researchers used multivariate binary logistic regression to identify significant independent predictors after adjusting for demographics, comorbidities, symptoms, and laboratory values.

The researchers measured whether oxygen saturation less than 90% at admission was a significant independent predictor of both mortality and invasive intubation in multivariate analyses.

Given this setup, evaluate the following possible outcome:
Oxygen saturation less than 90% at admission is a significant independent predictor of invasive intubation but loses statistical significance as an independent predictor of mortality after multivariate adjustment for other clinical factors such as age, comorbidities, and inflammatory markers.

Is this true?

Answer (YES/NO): NO